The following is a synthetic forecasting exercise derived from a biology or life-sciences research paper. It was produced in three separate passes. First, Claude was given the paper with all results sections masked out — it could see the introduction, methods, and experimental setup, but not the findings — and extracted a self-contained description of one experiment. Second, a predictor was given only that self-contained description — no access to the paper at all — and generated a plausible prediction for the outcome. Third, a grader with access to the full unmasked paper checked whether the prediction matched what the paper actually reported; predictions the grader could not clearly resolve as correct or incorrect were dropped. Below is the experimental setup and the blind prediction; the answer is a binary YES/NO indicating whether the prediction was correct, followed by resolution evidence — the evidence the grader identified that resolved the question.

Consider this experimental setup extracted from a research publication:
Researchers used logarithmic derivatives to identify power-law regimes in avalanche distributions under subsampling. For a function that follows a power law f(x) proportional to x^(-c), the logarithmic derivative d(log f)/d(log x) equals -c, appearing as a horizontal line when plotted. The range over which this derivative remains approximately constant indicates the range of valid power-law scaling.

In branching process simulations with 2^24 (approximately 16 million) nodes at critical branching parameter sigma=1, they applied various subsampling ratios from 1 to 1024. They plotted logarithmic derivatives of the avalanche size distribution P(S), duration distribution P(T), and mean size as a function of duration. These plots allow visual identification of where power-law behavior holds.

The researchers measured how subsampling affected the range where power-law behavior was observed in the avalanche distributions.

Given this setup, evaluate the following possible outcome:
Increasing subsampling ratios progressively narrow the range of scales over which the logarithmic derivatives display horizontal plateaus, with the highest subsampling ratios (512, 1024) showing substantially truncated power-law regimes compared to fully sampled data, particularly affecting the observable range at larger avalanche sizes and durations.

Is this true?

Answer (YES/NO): NO